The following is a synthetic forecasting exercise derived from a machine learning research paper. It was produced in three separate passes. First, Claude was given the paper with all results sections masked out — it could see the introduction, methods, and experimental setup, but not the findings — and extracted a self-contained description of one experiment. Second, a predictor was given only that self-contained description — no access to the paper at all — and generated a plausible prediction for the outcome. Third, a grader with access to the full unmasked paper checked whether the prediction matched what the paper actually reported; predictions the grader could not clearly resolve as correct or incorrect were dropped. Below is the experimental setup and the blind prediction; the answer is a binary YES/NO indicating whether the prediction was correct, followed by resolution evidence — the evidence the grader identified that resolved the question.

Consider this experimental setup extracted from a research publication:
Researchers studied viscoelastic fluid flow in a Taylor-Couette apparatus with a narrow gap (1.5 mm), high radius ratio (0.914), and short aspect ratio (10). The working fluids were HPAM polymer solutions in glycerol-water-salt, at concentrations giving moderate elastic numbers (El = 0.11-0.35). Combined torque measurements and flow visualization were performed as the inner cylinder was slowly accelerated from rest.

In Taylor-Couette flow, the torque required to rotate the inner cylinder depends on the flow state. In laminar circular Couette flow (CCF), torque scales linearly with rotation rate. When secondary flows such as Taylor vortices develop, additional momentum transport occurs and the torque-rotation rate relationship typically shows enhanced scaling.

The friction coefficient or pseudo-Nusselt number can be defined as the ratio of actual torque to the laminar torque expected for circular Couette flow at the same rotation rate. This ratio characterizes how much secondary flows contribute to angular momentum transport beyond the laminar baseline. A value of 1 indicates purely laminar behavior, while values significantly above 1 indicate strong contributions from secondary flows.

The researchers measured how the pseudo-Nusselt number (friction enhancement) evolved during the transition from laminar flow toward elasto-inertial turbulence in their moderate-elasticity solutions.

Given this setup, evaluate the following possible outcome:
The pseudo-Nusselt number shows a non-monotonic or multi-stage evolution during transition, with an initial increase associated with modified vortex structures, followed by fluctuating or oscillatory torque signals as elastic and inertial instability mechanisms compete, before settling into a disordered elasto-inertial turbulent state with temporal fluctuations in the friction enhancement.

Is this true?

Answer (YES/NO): NO